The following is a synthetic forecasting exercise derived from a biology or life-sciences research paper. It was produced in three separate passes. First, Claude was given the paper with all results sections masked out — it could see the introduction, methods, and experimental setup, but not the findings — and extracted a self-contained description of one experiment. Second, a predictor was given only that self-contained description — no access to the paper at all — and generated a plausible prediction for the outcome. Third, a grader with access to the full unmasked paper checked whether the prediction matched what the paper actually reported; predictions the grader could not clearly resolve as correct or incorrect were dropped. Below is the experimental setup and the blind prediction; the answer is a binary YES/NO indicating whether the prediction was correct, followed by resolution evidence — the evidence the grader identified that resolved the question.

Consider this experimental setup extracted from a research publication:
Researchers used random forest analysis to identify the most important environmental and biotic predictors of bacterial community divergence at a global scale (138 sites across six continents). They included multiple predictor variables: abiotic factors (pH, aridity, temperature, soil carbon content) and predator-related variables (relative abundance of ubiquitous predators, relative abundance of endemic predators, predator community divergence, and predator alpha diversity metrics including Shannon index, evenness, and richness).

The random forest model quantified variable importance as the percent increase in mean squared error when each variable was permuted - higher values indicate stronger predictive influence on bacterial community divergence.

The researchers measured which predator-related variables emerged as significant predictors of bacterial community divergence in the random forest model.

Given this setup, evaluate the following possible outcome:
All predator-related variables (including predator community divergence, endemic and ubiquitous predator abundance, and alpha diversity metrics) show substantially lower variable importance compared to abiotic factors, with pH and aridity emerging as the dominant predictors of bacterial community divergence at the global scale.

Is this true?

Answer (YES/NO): NO